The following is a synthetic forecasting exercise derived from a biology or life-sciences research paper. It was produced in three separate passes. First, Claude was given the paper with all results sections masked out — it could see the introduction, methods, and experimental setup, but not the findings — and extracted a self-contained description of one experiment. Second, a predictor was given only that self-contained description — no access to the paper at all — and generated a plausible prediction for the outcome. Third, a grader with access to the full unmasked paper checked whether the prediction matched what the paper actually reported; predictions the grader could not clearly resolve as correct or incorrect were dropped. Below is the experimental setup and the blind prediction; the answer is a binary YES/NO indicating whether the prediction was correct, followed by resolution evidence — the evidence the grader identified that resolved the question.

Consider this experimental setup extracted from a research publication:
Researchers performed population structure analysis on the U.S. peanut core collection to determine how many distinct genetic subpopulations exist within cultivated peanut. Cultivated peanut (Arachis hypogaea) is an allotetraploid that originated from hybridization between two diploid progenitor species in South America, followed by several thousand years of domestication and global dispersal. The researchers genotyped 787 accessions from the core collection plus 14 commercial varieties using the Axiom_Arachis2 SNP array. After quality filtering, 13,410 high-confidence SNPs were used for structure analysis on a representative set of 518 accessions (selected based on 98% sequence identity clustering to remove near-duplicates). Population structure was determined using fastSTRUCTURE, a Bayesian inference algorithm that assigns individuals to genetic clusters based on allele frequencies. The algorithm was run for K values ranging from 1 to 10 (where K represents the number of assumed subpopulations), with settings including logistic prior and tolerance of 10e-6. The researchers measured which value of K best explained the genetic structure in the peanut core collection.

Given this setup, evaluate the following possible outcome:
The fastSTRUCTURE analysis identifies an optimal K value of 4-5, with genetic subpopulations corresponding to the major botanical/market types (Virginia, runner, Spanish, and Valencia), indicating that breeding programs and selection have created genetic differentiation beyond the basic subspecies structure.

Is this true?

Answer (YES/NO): NO